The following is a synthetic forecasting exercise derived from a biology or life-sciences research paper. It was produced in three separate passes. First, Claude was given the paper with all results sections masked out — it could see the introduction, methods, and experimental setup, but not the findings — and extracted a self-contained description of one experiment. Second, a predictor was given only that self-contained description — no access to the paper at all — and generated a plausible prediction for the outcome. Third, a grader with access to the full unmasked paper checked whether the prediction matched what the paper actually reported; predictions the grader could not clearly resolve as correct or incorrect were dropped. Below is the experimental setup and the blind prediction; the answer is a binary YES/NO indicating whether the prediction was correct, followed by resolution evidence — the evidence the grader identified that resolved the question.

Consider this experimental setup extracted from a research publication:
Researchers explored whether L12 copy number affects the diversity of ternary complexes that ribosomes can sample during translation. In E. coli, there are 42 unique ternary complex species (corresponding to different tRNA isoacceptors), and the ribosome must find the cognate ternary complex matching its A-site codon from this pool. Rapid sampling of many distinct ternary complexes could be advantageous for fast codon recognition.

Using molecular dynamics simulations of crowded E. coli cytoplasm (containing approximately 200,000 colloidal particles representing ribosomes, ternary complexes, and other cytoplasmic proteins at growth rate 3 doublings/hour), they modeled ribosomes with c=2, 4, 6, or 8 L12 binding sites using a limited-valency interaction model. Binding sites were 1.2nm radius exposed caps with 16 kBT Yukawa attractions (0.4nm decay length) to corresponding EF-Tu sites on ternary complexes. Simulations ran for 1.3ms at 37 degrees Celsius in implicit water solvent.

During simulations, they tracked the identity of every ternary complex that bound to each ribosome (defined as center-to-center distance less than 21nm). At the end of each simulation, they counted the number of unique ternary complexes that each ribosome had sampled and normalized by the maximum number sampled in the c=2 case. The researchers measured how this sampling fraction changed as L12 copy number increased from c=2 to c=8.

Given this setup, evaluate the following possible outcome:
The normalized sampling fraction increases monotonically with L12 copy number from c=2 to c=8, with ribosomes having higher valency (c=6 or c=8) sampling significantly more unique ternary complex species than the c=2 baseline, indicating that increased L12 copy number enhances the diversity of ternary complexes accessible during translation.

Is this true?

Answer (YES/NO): NO